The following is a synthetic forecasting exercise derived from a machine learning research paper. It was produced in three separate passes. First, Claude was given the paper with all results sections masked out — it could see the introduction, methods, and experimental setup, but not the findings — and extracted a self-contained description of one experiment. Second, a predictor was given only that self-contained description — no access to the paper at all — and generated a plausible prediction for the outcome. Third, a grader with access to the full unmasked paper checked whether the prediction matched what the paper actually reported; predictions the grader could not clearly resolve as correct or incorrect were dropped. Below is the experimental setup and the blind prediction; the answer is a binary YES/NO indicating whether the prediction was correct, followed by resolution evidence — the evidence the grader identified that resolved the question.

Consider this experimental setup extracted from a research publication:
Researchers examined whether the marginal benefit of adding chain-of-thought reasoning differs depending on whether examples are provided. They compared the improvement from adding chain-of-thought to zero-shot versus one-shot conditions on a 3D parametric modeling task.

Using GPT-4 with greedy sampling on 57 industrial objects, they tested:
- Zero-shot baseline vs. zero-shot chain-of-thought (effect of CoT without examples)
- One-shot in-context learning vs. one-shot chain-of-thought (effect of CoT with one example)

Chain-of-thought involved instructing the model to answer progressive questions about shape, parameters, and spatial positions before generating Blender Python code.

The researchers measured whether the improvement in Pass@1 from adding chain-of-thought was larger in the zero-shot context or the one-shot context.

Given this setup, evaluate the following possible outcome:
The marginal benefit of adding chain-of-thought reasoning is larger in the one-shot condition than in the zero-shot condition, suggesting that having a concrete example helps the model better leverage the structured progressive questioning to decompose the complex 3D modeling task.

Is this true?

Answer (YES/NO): YES